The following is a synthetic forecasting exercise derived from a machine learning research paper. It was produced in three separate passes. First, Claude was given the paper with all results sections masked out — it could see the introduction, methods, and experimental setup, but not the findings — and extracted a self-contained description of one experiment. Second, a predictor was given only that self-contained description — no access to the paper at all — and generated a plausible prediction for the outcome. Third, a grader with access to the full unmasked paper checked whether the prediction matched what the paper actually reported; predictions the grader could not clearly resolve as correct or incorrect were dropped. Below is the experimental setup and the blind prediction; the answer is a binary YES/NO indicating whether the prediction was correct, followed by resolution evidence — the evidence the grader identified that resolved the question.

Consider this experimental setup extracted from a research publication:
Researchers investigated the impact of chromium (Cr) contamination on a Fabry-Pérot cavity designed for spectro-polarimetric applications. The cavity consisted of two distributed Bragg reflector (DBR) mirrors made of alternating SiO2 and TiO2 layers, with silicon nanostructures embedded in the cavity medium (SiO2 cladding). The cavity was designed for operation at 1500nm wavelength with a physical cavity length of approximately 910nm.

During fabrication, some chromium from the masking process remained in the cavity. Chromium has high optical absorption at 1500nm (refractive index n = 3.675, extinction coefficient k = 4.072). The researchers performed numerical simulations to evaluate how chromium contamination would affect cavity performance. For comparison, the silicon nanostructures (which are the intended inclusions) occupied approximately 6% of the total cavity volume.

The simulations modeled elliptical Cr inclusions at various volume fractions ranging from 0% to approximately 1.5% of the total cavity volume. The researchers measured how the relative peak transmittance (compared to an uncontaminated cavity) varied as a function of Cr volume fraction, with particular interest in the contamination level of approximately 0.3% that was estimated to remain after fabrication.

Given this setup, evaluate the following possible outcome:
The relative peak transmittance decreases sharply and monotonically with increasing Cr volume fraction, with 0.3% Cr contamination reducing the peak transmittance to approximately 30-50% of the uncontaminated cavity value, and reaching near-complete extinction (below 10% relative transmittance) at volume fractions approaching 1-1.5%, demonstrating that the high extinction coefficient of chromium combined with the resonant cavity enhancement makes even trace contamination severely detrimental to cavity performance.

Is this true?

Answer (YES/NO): YES